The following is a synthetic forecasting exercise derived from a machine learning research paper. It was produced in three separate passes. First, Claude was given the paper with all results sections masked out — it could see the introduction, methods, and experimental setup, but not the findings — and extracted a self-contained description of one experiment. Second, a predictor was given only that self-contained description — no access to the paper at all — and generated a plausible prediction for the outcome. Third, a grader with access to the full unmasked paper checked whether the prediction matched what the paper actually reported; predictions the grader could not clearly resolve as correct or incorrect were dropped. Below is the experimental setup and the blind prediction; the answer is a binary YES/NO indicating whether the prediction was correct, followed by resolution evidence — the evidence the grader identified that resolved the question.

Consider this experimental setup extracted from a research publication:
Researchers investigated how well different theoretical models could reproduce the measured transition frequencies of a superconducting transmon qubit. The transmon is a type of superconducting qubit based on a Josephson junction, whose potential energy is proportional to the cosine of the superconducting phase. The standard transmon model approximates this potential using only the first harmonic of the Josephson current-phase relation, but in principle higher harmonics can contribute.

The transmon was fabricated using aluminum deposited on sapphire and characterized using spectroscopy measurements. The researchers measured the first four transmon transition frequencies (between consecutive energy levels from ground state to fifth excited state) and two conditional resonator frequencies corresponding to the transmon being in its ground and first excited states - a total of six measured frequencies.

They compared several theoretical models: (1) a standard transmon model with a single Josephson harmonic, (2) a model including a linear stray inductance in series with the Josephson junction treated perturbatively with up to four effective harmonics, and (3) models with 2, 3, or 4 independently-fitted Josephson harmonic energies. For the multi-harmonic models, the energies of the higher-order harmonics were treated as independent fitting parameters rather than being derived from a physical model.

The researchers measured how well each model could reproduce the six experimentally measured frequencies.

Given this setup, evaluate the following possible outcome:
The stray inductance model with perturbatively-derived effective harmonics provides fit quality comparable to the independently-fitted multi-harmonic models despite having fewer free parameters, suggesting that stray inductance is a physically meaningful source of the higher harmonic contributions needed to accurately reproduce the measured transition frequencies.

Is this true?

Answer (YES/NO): NO